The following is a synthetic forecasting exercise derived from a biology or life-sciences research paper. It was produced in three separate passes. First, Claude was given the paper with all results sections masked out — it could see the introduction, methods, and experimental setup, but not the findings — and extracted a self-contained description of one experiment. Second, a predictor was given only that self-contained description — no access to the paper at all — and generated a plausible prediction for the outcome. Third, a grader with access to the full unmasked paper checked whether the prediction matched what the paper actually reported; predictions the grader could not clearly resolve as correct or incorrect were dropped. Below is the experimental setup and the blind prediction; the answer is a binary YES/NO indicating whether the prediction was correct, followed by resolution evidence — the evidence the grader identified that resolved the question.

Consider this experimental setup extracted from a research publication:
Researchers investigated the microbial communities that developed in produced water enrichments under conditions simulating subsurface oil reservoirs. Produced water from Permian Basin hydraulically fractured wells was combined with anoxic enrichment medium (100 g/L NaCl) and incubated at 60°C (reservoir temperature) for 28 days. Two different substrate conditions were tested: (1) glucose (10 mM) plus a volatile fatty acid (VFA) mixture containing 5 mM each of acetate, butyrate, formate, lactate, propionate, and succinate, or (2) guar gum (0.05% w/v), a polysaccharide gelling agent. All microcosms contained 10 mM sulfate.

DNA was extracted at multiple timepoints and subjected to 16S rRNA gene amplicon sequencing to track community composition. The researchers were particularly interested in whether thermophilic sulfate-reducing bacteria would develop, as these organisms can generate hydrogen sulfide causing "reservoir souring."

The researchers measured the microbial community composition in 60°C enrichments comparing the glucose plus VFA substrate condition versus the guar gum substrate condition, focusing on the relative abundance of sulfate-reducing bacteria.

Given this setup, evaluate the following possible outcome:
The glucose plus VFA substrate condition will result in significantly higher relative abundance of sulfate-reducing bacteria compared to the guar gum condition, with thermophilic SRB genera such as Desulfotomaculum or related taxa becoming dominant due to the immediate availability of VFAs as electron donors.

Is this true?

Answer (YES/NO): NO